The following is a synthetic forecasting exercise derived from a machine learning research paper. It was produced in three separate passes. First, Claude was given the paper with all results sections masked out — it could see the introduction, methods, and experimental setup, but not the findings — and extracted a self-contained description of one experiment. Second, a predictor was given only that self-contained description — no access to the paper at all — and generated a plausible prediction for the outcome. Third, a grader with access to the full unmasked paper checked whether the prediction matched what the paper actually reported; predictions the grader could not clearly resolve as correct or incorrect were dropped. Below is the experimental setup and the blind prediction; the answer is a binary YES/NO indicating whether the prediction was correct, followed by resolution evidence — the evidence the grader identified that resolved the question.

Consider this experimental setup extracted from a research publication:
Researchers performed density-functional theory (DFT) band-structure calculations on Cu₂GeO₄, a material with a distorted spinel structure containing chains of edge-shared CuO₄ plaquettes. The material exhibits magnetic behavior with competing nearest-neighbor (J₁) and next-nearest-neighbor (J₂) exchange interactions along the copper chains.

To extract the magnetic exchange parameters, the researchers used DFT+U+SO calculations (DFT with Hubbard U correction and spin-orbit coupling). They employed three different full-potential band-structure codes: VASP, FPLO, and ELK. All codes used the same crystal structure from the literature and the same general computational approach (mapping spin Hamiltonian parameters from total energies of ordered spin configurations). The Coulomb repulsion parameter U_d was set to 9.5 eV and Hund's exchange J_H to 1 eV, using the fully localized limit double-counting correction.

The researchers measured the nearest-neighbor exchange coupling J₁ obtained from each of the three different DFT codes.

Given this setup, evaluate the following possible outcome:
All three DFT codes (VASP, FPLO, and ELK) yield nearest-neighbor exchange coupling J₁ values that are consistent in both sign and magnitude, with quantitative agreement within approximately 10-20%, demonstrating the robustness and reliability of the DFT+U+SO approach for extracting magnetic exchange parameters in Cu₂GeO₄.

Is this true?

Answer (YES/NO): NO